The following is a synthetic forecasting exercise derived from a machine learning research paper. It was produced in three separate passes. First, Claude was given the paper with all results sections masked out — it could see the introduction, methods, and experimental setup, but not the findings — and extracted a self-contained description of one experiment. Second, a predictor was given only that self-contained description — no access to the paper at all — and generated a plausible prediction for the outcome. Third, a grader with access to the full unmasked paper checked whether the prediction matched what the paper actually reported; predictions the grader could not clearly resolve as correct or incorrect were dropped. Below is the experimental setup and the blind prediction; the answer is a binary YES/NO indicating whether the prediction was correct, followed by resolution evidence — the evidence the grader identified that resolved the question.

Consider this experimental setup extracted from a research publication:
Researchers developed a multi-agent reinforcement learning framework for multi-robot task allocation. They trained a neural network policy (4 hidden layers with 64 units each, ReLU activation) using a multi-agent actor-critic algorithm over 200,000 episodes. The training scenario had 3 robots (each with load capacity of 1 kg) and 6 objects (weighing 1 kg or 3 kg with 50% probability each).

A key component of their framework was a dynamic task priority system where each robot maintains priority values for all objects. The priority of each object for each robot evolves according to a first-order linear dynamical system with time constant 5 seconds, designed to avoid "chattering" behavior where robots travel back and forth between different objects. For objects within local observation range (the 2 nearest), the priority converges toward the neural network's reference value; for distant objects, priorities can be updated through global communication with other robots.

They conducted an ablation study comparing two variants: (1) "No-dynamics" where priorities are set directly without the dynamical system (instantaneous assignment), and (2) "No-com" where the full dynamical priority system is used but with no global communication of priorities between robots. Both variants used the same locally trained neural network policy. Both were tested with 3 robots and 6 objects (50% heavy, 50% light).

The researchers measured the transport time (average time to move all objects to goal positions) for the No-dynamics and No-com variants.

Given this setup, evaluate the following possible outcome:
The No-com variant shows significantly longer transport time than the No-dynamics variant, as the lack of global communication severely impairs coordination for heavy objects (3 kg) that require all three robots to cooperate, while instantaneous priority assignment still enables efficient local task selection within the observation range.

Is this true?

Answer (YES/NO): NO